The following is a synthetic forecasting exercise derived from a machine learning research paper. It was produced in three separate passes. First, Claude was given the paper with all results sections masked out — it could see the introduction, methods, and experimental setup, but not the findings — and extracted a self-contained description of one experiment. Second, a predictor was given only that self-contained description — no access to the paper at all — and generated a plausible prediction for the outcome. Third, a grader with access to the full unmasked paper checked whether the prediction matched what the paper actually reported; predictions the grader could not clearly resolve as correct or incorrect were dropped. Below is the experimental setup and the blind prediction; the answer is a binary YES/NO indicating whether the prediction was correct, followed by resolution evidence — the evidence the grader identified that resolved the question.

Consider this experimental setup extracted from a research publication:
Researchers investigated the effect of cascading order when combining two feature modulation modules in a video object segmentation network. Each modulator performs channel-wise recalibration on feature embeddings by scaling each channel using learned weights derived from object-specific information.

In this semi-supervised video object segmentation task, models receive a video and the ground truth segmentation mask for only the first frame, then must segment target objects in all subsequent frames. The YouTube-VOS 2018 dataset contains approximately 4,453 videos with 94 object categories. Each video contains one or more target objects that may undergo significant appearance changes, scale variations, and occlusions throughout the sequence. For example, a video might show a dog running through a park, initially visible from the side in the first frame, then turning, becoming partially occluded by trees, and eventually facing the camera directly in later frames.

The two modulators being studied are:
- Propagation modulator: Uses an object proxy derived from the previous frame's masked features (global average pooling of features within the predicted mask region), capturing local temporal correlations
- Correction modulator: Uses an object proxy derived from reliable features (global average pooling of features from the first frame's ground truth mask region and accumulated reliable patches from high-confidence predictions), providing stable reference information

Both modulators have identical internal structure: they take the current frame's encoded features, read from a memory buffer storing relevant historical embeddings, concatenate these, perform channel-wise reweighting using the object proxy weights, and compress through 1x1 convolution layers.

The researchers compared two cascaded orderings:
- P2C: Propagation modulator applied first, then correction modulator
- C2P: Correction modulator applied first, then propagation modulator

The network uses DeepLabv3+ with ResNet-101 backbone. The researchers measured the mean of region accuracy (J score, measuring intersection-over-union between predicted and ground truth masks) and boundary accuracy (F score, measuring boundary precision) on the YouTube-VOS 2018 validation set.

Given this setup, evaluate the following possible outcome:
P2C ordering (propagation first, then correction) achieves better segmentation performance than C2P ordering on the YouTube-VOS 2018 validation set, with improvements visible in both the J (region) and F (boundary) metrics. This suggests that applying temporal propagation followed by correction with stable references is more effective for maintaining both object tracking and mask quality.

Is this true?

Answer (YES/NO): YES